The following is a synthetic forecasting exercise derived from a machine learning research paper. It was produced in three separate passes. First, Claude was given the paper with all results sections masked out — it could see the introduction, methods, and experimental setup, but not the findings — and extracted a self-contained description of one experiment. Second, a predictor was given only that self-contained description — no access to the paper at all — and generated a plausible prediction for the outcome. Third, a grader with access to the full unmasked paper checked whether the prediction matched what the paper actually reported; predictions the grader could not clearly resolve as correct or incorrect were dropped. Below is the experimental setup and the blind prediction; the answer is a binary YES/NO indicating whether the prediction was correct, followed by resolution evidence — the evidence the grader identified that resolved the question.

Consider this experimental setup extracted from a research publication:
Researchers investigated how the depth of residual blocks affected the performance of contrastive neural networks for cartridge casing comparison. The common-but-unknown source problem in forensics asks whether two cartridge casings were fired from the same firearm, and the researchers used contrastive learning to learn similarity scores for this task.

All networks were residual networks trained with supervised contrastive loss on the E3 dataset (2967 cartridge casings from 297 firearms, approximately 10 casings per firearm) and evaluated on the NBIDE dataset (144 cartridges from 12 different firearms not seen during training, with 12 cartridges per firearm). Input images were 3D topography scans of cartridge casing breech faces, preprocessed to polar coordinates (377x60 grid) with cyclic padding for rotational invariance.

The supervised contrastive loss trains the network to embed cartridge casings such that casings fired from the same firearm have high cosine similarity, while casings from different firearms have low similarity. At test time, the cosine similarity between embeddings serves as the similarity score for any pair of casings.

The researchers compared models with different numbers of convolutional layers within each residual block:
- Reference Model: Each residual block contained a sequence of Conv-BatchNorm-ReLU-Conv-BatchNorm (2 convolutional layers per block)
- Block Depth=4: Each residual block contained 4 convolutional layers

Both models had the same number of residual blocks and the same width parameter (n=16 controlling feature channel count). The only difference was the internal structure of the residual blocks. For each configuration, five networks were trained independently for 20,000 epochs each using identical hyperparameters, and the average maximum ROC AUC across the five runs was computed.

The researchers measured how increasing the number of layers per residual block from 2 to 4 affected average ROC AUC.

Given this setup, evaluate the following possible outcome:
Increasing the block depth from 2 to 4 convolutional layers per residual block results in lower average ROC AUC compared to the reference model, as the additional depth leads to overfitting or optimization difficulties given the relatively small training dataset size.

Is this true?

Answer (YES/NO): YES